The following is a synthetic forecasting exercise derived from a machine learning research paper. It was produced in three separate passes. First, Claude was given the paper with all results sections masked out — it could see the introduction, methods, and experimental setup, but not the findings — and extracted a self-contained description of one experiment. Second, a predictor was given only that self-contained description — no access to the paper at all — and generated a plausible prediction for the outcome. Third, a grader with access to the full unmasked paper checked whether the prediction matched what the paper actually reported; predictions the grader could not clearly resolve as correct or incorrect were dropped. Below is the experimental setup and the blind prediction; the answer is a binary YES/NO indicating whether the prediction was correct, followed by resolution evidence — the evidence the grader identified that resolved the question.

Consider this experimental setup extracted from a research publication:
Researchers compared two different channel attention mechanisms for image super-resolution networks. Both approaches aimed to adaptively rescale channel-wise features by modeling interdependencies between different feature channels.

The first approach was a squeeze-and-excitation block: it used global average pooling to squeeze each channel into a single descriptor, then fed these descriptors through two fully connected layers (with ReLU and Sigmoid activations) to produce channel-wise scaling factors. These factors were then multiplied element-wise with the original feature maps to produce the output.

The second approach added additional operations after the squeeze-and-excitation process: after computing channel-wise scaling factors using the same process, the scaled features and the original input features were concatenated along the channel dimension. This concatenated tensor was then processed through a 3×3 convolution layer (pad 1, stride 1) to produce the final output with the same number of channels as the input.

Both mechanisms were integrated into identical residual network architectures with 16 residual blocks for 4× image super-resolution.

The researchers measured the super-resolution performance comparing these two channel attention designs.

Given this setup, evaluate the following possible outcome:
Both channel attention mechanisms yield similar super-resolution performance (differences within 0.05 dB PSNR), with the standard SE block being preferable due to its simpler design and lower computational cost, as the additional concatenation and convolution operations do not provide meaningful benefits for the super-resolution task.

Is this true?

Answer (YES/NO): NO